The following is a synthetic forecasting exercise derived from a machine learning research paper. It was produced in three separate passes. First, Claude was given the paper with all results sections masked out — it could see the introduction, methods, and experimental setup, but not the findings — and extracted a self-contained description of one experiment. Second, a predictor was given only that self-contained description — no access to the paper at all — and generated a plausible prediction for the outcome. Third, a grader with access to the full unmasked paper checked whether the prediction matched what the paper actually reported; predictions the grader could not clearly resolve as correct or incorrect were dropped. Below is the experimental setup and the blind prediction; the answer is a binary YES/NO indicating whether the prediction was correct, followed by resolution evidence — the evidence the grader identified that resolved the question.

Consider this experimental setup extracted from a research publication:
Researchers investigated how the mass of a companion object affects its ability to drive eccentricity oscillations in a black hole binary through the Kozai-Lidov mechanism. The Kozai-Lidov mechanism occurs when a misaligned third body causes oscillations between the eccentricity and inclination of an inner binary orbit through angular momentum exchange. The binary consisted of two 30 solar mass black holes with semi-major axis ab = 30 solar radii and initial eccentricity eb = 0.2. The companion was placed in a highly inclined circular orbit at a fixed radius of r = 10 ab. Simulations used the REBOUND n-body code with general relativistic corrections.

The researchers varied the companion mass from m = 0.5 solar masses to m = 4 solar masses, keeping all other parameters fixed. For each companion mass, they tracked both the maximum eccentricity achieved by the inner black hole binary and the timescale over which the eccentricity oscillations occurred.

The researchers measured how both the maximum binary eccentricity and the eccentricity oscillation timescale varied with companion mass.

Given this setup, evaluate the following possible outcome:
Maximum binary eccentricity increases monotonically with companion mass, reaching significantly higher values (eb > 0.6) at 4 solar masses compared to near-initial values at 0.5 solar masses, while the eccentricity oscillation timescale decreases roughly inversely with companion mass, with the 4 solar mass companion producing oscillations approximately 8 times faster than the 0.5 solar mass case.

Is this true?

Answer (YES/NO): NO